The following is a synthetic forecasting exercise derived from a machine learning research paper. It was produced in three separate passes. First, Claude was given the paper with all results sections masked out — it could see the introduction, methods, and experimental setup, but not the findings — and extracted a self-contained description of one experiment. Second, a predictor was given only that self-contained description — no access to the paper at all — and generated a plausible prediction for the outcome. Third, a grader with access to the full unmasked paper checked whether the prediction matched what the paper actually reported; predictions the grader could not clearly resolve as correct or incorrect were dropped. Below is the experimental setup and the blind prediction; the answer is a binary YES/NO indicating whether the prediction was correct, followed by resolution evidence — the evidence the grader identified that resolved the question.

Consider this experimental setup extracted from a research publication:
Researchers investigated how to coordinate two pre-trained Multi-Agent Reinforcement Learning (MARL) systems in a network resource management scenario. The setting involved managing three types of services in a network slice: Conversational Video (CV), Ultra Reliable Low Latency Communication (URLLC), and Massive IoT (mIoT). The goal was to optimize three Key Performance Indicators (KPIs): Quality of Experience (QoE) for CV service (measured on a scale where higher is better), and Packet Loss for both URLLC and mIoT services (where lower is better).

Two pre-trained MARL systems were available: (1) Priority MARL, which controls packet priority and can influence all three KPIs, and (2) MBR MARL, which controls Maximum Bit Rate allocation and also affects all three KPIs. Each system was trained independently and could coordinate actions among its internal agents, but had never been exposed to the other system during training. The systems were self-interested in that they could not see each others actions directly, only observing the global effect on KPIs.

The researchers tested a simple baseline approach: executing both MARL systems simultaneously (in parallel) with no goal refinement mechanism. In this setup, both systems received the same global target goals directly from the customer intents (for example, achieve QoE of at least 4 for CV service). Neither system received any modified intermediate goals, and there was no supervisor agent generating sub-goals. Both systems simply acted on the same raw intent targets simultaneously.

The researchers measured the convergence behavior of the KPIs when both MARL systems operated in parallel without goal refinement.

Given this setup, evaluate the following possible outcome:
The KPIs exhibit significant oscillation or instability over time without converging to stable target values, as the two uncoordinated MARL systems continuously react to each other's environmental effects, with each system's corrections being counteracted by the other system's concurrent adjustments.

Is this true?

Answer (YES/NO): YES